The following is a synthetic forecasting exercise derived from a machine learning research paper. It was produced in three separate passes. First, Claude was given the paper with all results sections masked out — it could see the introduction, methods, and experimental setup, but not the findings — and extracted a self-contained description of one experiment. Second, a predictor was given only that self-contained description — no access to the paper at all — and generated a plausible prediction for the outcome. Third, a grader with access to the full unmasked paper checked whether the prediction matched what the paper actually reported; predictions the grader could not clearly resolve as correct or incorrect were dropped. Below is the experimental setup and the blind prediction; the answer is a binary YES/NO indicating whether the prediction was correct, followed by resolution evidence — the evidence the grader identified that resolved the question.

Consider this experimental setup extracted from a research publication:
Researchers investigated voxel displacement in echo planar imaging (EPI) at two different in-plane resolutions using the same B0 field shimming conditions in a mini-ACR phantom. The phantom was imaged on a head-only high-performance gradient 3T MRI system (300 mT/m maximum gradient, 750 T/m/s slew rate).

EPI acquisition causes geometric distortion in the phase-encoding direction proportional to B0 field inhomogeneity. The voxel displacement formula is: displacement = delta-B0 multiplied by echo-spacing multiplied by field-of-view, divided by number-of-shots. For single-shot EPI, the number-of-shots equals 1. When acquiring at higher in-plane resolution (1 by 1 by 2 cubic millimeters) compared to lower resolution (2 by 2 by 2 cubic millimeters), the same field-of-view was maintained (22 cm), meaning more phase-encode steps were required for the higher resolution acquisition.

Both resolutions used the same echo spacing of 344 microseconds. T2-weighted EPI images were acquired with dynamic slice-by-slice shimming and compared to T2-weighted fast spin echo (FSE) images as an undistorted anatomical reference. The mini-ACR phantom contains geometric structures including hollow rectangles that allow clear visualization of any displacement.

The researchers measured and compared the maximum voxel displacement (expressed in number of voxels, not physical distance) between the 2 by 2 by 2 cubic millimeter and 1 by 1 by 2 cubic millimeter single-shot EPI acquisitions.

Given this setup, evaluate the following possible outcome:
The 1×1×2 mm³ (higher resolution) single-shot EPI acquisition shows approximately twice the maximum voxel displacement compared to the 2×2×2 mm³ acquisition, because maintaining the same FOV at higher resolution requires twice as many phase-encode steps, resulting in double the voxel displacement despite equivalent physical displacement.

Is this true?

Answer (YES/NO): NO